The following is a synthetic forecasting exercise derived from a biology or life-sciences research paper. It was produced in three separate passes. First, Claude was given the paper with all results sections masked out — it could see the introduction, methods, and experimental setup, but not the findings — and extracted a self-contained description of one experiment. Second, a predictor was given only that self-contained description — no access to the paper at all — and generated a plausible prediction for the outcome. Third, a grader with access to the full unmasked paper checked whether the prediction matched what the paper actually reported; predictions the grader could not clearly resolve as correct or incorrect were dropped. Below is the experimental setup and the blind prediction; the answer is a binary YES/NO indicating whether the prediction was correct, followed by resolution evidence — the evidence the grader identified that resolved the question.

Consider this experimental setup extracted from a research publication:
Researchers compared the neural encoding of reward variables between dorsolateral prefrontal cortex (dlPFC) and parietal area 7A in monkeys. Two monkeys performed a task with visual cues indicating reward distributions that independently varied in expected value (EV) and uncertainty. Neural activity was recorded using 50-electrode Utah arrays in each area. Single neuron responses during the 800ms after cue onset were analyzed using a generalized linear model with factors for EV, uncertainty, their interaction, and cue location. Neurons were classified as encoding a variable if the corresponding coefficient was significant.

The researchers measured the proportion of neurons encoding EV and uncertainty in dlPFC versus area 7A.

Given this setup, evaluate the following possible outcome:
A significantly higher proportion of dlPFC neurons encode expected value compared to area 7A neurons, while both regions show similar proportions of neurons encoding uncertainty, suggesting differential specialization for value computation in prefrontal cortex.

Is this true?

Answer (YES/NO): NO